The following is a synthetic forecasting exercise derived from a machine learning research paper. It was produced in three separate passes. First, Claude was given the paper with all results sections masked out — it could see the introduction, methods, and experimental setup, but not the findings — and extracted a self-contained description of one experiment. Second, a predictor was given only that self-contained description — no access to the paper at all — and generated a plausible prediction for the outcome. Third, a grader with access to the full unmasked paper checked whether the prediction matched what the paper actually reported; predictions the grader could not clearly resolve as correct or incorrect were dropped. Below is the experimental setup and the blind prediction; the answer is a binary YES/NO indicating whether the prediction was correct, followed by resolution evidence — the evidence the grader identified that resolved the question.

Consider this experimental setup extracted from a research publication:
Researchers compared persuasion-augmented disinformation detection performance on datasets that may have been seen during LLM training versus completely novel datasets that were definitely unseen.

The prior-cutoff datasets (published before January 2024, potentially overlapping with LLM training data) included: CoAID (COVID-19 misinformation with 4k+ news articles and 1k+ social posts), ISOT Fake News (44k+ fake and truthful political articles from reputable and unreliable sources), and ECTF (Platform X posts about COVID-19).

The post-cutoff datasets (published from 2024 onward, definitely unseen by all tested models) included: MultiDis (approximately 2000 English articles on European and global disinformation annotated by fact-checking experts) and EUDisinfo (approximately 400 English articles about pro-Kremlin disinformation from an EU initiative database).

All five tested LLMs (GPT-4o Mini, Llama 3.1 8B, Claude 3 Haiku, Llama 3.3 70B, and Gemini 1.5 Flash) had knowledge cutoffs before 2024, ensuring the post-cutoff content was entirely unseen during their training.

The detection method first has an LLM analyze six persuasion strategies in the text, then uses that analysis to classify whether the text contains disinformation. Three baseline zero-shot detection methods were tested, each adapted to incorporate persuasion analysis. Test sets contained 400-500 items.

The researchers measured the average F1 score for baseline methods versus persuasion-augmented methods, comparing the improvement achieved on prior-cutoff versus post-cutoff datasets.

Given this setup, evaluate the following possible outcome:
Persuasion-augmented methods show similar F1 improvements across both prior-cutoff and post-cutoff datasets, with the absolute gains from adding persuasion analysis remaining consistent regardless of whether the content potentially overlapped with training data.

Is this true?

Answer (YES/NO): NO